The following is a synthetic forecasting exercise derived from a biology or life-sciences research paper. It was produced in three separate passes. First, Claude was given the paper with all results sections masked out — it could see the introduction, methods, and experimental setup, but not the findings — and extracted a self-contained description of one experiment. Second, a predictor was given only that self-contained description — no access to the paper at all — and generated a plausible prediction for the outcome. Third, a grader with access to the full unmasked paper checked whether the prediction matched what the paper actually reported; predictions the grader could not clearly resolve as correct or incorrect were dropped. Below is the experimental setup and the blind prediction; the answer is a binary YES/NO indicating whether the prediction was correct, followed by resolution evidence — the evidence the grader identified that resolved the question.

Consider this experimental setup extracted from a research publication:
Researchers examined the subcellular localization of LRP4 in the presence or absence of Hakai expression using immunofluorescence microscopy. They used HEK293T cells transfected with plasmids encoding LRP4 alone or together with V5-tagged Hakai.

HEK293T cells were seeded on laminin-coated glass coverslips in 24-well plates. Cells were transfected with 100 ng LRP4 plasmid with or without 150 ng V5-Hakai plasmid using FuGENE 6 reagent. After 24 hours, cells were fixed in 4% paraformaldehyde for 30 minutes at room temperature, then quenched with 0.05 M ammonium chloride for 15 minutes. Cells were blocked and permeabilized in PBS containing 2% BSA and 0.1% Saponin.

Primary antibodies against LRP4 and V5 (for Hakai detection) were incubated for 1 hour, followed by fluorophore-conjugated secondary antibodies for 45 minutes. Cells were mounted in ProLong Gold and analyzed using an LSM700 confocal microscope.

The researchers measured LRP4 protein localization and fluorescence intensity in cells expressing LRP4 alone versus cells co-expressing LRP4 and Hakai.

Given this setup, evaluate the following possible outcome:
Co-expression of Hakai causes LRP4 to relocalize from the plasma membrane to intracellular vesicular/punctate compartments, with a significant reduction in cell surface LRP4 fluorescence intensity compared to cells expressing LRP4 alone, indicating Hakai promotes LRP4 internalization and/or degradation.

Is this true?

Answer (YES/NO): NO